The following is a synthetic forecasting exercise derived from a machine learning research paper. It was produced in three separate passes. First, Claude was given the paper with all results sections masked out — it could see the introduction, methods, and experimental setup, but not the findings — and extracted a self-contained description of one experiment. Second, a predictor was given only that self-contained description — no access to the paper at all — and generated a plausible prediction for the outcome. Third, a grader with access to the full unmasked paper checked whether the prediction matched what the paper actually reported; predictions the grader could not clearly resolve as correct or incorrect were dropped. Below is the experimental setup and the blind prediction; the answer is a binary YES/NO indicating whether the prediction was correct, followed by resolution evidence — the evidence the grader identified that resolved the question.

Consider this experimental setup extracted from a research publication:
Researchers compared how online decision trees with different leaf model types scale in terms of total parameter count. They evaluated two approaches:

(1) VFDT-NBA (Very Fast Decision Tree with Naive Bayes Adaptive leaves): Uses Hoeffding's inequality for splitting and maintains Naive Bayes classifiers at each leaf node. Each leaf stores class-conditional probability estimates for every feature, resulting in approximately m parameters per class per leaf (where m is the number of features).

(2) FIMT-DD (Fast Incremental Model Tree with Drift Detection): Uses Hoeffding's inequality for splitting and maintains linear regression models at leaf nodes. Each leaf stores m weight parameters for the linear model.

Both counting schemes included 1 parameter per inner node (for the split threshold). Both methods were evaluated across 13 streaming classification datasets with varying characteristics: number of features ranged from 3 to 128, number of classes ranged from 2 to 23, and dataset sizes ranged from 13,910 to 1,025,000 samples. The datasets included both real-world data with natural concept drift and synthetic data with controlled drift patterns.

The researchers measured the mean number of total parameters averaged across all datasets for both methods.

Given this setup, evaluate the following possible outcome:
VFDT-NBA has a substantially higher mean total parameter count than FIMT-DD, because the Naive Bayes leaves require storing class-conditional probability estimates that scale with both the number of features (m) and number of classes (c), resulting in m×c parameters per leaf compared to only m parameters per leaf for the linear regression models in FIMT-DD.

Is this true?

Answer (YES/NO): YES